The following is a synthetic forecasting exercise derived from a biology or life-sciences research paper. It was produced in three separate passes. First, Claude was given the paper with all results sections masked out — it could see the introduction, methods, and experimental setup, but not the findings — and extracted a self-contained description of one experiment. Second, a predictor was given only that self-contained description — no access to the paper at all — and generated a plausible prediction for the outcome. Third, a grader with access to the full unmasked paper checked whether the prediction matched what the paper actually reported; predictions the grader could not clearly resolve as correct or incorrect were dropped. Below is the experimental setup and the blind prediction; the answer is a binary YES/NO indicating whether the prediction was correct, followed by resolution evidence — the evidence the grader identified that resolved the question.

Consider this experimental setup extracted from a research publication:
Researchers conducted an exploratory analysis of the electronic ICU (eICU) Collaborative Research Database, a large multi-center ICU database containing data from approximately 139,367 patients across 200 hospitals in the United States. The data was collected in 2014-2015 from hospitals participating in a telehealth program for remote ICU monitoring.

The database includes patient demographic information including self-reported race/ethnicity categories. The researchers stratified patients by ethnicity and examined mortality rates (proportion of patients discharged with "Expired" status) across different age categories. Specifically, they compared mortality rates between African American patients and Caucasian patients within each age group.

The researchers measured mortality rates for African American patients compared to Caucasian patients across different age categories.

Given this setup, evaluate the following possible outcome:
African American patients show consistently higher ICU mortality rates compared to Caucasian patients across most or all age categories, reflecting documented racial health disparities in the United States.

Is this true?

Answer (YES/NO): YES